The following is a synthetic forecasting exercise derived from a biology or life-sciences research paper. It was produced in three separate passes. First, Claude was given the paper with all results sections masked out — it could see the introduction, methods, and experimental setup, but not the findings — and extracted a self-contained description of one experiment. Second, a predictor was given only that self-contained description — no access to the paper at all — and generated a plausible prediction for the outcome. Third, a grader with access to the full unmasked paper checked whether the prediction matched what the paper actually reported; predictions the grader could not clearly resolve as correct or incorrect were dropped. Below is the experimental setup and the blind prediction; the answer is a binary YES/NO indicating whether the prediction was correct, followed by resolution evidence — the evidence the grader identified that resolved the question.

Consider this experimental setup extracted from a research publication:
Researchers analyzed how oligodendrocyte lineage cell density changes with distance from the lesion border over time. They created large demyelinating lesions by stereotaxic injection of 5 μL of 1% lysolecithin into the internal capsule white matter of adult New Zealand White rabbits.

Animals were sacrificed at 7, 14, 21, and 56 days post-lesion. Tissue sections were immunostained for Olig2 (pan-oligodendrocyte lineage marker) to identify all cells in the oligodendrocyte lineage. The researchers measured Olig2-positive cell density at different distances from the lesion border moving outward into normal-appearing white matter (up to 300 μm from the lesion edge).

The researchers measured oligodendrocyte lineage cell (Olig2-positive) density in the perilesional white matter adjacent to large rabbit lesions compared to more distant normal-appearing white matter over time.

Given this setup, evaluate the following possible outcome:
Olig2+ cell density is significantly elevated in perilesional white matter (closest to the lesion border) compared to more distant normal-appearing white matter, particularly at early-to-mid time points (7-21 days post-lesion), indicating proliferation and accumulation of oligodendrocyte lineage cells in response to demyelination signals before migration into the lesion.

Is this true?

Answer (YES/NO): NO